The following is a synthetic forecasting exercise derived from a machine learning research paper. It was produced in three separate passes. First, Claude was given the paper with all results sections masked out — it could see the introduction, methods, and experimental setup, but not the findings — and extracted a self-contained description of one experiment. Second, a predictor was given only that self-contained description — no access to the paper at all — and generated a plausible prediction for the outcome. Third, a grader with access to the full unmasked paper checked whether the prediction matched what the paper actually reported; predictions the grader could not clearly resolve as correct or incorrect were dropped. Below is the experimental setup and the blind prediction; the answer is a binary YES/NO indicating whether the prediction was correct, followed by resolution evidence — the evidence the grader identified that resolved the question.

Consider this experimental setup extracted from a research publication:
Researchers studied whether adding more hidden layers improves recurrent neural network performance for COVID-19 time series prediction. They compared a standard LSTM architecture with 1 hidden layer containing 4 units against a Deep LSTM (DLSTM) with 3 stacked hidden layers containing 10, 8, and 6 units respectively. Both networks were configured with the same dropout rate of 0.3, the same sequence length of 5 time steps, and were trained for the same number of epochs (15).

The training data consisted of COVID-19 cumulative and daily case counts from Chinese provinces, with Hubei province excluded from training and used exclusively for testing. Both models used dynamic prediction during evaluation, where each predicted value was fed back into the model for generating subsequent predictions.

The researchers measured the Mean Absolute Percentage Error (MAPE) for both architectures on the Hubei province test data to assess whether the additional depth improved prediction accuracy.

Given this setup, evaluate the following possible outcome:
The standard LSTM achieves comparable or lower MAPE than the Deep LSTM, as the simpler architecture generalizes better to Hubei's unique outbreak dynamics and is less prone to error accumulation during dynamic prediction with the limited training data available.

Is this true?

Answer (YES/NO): NO